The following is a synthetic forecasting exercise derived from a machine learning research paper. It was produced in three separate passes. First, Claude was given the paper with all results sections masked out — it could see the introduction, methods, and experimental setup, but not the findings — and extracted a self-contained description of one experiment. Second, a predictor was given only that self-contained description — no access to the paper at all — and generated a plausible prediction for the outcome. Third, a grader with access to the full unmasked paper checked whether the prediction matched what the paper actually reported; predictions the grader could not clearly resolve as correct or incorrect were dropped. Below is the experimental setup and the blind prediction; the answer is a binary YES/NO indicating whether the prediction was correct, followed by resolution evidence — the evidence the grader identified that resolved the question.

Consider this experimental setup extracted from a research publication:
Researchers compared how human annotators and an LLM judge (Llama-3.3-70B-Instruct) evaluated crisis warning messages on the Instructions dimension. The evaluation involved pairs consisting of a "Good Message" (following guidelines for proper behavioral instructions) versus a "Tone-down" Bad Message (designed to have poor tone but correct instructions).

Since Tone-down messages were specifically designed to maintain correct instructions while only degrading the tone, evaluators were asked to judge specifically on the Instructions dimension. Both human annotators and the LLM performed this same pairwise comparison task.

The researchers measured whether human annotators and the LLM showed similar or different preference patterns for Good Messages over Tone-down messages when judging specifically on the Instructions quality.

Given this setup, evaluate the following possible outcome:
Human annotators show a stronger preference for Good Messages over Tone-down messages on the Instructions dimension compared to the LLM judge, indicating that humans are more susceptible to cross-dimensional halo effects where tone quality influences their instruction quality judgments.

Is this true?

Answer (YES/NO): YES